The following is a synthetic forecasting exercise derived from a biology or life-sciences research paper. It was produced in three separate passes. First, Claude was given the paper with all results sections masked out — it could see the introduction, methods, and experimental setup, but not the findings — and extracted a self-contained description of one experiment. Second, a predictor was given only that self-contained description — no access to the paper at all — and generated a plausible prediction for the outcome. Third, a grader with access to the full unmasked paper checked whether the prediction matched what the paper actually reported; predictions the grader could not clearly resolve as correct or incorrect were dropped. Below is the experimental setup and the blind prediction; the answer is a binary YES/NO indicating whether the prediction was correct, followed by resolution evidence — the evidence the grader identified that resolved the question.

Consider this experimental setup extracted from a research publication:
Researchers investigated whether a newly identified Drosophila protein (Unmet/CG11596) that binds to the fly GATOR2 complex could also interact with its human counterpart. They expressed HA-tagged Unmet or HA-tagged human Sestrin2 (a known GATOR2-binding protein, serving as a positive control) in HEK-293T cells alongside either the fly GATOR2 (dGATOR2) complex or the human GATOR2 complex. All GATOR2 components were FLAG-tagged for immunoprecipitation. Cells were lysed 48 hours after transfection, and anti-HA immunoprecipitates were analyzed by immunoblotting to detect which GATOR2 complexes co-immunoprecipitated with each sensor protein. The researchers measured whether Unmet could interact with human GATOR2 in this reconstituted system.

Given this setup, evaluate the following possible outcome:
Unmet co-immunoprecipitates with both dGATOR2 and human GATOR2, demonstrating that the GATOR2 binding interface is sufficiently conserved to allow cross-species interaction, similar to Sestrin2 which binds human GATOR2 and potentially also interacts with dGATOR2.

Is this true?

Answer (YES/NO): NO